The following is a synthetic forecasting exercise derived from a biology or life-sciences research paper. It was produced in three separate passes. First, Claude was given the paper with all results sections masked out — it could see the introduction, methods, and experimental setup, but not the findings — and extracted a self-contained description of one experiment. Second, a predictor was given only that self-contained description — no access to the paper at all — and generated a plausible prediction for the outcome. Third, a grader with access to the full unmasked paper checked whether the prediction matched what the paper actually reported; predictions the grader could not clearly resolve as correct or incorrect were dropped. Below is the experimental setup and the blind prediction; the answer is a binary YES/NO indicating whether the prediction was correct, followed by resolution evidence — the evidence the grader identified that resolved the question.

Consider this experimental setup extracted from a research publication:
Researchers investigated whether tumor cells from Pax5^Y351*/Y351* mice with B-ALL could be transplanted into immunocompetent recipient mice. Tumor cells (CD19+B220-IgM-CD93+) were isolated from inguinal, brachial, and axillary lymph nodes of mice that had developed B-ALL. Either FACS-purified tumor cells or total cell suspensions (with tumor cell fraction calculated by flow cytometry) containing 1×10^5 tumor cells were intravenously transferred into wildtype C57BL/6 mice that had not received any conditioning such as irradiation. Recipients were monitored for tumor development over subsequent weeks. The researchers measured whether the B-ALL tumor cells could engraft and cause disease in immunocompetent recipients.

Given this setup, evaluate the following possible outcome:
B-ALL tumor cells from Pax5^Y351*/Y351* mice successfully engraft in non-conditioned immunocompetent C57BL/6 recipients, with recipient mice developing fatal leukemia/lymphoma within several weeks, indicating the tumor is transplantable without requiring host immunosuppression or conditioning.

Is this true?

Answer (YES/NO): YES